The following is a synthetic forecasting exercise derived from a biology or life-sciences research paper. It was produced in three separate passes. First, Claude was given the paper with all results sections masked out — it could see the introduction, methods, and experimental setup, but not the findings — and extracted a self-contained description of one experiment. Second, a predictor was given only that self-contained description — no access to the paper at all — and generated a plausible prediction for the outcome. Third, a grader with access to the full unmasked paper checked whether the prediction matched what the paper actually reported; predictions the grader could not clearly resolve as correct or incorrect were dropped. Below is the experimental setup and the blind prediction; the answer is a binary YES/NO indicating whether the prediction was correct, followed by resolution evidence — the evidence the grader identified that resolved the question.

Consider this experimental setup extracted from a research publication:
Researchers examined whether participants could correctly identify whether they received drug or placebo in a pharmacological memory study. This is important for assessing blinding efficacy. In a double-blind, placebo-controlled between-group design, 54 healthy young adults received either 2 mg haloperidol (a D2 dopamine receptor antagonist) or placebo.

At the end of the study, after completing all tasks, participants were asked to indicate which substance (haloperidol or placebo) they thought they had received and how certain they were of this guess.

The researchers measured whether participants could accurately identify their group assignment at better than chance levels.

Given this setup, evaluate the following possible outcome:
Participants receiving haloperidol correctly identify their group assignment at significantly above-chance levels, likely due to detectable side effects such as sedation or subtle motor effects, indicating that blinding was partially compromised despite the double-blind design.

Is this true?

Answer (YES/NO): NO